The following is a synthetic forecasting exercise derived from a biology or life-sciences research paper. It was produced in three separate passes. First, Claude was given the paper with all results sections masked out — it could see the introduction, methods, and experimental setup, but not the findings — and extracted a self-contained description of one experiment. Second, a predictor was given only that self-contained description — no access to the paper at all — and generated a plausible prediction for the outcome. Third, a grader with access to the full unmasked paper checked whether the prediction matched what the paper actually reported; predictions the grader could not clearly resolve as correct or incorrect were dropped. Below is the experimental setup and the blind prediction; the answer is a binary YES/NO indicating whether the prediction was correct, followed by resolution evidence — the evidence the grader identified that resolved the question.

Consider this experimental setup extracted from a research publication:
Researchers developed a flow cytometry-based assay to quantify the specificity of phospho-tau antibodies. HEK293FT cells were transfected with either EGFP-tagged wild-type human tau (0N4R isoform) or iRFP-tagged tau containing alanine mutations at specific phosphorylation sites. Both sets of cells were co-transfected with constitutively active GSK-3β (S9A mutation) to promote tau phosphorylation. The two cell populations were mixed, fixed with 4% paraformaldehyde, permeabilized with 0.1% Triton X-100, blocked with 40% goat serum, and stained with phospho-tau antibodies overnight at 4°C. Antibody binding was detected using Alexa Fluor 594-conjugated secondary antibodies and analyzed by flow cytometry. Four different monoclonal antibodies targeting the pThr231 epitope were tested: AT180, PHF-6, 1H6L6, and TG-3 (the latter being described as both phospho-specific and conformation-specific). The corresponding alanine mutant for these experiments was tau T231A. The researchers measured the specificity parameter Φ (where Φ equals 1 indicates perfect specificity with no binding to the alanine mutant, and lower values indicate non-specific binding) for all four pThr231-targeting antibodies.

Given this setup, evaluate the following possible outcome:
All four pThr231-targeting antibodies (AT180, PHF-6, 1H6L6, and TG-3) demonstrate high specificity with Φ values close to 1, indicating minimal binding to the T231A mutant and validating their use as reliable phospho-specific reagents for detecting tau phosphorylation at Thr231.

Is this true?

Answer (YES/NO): NO